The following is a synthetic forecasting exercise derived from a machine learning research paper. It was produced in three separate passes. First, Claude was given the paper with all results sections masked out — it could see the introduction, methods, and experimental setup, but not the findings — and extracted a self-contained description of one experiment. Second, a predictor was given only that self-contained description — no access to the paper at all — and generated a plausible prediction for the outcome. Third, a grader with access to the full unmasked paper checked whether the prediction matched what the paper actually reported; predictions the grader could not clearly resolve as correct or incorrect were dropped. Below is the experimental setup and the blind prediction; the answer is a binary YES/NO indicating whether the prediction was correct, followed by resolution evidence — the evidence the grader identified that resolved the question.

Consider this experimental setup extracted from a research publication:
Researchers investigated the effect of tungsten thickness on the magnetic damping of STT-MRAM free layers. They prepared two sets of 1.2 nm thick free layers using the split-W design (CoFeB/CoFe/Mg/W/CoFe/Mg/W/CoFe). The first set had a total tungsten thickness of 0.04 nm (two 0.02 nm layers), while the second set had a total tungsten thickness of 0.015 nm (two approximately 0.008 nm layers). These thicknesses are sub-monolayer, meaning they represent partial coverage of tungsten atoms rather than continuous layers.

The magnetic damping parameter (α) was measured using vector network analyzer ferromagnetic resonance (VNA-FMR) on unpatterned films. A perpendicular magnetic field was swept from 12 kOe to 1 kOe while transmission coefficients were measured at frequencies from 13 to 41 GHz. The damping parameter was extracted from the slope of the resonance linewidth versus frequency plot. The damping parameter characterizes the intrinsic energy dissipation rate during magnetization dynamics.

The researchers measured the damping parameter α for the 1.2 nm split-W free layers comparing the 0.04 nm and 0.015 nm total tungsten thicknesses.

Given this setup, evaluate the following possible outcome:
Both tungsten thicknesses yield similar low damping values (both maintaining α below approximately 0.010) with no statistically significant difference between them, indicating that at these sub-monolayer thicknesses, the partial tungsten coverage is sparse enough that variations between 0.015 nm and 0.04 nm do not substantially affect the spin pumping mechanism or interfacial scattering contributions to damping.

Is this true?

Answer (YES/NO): NO